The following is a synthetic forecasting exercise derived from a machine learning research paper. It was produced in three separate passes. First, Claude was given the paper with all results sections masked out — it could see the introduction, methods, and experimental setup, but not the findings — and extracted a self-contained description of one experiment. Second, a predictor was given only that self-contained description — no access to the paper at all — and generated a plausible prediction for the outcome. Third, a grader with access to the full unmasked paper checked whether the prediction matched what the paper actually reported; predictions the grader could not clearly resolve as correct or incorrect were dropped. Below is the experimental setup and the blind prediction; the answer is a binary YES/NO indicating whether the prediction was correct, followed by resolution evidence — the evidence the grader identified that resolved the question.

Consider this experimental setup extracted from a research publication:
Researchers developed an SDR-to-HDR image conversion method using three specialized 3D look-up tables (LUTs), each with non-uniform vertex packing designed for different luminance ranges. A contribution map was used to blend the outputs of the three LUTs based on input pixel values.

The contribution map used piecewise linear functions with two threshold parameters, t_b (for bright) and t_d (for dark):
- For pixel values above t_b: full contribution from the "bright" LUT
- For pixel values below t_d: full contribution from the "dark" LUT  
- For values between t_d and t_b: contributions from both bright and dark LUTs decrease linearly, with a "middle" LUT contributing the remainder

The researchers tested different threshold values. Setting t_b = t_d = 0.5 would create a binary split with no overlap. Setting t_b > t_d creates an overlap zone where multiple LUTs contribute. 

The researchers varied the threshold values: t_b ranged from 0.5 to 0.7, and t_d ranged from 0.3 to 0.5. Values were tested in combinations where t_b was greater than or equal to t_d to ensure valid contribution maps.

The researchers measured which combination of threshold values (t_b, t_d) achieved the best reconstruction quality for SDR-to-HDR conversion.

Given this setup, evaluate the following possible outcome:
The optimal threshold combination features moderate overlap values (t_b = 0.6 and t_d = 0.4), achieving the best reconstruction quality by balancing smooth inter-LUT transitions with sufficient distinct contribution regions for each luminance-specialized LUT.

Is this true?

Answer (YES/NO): NO